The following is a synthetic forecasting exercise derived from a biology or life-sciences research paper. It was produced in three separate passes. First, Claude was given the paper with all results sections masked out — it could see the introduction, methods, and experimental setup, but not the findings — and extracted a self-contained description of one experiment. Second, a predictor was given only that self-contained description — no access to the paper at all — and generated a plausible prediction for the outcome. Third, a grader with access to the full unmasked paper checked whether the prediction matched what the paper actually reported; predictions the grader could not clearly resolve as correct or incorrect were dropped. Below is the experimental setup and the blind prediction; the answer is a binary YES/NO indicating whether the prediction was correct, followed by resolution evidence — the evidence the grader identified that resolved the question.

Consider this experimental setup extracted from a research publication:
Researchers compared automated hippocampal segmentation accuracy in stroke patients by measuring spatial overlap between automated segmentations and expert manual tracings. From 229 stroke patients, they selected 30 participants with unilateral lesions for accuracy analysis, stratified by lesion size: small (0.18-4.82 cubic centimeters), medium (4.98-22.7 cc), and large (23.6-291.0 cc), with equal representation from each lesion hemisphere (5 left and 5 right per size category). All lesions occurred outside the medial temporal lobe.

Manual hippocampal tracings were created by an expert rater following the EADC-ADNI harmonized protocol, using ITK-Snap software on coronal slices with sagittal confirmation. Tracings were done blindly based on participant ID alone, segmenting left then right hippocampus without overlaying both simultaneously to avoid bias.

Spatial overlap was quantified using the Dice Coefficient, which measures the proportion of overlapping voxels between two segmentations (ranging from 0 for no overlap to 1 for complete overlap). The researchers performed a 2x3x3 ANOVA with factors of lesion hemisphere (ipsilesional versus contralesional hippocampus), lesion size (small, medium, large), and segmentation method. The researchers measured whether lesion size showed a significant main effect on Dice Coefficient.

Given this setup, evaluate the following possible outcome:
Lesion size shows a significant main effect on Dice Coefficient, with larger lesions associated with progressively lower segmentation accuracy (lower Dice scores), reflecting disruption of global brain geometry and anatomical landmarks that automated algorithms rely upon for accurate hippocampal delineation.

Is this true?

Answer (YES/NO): NO